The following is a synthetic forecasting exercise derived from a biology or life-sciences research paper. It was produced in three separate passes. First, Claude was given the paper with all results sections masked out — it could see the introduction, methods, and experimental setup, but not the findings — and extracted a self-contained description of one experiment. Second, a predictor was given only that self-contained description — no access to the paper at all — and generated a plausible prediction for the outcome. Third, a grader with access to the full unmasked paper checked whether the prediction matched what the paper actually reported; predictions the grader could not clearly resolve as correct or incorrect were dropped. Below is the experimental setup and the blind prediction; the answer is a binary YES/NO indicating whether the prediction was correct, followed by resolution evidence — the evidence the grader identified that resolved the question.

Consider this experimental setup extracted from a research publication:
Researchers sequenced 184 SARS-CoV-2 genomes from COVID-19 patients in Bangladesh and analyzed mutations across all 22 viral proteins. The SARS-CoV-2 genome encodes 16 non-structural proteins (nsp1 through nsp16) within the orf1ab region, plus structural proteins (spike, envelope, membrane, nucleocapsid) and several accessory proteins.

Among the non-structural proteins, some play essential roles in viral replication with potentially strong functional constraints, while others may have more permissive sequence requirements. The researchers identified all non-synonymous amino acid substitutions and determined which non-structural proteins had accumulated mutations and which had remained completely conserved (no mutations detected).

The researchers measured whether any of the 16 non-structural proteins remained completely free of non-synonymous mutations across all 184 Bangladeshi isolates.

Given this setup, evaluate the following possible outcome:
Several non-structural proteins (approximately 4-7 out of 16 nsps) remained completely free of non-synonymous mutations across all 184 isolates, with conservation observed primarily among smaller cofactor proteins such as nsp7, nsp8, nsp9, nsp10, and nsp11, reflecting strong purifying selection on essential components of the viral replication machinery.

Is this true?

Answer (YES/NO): NO